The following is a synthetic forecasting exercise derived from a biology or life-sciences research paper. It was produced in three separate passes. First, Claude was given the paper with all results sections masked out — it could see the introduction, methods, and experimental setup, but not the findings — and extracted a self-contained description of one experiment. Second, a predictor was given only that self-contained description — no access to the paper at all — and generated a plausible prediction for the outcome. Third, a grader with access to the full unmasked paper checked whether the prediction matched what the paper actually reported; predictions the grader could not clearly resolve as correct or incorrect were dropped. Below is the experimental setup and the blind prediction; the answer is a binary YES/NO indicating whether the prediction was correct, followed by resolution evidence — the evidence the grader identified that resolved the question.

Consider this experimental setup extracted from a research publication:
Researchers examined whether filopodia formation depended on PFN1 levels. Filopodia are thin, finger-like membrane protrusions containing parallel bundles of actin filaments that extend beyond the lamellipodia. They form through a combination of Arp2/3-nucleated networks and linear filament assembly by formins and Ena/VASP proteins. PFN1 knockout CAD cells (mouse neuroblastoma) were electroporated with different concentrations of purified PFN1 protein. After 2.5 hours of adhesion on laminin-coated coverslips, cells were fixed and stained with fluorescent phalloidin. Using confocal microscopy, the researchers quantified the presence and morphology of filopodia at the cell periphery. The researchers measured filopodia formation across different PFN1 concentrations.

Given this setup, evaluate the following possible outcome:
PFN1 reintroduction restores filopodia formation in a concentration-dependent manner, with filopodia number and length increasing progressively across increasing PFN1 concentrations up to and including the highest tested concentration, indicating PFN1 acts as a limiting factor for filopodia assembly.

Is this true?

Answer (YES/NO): NO